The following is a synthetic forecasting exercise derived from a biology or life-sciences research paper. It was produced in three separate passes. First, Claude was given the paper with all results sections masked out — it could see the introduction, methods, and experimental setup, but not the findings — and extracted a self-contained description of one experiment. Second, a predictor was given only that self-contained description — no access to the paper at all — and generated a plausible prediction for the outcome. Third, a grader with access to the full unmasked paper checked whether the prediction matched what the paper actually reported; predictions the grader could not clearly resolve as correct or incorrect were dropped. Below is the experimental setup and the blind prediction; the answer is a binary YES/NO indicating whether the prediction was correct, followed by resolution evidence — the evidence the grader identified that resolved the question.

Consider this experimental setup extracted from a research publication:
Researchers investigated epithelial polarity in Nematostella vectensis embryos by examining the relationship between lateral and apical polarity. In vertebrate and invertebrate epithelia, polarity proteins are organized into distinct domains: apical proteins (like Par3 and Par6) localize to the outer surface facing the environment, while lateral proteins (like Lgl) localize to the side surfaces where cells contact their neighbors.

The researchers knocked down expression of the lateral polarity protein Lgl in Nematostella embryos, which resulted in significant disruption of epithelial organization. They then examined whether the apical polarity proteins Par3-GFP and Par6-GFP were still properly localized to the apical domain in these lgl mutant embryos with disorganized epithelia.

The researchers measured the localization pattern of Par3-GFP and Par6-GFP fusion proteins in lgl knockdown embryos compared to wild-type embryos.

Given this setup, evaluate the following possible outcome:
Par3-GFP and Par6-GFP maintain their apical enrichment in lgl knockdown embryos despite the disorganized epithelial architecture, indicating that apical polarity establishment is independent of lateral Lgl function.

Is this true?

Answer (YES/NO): YES